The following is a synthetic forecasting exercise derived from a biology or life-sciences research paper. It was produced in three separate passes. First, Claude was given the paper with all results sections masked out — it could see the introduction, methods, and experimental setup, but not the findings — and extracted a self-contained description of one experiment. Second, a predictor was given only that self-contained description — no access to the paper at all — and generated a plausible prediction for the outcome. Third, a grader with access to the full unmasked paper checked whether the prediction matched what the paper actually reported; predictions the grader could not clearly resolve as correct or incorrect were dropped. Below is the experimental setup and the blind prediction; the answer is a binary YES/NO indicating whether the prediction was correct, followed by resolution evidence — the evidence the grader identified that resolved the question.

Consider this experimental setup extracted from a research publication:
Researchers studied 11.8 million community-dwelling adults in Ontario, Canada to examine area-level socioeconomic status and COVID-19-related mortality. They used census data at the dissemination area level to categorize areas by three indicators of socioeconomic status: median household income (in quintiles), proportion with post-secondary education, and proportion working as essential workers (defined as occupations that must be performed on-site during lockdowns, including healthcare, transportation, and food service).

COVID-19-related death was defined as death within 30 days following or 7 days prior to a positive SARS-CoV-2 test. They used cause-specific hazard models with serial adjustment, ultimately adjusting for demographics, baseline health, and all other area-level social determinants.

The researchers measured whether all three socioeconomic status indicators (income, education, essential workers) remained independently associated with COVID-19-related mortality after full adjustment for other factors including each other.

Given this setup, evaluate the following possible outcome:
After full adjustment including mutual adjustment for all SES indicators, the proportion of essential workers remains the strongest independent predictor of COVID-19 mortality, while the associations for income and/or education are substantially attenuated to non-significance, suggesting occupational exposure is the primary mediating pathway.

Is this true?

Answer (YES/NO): NO